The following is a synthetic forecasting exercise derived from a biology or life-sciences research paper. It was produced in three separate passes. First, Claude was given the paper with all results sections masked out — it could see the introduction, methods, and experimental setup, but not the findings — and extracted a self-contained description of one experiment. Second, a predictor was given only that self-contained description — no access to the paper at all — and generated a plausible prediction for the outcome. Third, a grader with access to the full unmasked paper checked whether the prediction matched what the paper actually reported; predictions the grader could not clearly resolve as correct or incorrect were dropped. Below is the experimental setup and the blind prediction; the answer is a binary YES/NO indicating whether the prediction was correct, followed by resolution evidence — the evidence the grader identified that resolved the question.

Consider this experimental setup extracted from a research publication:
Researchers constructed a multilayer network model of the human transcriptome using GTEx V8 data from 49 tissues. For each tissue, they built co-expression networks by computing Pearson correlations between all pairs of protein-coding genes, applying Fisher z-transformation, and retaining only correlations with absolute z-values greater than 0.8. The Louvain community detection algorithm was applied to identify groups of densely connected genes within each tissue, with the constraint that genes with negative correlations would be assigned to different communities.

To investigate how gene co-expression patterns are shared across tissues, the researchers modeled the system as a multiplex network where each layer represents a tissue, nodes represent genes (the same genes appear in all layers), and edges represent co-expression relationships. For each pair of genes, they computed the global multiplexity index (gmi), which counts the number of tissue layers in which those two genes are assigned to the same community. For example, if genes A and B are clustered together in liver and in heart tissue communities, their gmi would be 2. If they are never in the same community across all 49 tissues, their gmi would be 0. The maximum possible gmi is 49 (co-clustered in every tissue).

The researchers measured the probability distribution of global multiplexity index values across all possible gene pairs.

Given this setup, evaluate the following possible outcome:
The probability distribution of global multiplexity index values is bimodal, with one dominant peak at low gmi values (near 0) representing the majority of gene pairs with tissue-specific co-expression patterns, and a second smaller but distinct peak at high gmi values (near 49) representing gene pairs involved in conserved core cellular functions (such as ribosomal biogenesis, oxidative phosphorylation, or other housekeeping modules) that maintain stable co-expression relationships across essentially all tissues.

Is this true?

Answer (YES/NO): NO